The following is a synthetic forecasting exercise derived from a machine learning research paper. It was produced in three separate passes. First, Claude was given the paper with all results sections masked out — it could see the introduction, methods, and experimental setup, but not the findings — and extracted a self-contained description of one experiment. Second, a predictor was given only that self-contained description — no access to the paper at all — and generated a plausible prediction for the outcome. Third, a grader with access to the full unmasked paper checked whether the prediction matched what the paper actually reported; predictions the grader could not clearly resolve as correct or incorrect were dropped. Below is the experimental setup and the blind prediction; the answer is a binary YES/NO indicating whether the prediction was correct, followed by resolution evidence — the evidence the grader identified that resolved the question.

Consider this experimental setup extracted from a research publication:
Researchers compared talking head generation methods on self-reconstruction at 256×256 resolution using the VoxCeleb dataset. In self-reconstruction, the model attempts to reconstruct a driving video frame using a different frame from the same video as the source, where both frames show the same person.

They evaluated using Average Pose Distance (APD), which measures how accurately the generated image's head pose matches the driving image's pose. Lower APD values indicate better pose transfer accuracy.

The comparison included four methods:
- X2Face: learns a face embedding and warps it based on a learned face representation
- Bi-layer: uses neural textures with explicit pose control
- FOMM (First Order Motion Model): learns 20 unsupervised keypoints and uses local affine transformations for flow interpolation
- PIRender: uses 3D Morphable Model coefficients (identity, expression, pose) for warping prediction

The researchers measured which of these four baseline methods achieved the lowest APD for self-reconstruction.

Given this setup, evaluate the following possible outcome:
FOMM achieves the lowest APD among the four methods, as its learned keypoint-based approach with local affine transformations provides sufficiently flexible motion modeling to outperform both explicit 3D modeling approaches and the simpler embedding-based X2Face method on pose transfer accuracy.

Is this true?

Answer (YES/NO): YES